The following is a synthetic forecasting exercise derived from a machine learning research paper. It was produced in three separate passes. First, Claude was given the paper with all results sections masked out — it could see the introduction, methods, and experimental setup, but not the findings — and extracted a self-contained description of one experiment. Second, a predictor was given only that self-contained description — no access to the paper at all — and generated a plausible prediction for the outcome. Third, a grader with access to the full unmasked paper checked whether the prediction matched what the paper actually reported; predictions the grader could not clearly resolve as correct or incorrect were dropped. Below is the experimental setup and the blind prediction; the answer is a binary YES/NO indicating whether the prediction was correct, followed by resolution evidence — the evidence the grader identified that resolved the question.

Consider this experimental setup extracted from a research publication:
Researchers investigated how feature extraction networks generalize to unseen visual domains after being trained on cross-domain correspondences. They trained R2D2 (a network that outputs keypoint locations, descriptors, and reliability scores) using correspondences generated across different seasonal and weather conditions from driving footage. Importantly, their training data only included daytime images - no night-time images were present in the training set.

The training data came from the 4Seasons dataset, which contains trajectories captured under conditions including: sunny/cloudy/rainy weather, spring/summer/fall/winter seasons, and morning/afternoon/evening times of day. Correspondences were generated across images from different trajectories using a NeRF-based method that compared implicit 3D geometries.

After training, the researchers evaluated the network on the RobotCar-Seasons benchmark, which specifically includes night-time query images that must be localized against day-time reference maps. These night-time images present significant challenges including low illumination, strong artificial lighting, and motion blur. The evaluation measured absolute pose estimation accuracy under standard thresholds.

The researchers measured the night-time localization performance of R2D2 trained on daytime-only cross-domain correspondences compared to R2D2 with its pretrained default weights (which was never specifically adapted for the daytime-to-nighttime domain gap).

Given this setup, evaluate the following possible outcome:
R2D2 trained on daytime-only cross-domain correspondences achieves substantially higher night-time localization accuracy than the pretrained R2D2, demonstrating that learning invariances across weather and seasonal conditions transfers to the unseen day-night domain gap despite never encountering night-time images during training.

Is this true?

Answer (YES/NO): YES